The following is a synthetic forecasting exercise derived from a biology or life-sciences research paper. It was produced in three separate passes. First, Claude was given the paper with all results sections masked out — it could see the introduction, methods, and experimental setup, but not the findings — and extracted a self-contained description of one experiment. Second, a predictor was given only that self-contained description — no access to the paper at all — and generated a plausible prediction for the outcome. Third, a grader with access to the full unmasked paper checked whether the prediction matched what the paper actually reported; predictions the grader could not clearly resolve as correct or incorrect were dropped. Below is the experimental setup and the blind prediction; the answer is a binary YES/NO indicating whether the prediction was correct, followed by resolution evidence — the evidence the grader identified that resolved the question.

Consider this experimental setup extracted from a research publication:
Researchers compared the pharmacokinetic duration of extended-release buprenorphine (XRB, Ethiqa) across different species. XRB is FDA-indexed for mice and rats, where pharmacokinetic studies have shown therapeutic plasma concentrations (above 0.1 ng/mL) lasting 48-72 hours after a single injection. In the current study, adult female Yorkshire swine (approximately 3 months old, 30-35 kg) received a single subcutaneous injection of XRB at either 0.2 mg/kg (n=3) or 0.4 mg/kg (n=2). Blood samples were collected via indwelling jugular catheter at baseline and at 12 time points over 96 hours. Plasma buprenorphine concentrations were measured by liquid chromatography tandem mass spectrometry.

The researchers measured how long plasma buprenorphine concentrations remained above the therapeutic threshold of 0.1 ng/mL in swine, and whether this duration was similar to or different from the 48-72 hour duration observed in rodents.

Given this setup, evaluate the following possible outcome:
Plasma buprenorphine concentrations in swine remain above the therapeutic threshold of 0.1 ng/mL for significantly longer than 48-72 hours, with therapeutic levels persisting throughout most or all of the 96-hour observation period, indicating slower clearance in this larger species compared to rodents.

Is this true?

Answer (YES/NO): YES